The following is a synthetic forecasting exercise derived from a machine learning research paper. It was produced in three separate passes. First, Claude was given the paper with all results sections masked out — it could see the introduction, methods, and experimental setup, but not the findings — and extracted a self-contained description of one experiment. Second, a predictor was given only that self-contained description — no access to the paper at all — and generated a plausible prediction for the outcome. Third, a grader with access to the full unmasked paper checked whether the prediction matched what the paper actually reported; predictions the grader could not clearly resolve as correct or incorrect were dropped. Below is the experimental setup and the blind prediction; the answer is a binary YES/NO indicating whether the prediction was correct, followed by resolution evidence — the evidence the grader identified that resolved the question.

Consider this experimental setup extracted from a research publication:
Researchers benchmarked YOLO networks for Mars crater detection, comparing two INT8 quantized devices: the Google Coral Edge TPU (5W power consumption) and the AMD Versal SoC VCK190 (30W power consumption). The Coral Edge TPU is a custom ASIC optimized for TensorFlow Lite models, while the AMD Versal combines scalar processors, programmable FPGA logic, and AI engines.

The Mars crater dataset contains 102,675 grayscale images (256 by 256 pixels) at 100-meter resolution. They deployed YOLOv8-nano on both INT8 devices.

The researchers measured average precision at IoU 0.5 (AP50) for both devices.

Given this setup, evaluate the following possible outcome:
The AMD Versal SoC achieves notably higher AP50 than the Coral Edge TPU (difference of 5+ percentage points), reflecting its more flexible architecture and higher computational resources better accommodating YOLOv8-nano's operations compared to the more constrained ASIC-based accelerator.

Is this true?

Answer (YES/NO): NO